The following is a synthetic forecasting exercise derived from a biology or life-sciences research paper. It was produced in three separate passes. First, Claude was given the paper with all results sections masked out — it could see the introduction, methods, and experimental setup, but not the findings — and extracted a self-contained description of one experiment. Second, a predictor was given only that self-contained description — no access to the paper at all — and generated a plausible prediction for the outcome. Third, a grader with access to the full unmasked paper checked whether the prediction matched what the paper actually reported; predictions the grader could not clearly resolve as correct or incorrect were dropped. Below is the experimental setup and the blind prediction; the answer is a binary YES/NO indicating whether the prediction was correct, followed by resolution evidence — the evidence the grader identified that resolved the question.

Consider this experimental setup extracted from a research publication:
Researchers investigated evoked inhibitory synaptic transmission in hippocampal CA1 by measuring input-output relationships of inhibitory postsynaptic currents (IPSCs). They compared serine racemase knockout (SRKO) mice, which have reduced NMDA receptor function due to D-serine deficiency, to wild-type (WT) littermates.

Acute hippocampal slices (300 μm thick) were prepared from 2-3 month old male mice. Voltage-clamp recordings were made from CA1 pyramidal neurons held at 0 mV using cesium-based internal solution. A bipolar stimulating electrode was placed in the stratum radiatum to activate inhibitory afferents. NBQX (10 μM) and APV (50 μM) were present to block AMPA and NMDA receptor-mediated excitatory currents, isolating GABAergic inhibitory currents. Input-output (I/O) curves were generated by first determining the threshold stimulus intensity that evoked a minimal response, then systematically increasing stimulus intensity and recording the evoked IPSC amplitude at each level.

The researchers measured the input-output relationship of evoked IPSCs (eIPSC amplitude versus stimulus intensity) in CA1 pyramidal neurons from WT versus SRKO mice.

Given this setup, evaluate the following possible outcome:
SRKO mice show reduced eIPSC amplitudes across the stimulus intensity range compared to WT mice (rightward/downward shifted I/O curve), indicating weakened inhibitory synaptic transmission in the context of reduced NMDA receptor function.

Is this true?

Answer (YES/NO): YES